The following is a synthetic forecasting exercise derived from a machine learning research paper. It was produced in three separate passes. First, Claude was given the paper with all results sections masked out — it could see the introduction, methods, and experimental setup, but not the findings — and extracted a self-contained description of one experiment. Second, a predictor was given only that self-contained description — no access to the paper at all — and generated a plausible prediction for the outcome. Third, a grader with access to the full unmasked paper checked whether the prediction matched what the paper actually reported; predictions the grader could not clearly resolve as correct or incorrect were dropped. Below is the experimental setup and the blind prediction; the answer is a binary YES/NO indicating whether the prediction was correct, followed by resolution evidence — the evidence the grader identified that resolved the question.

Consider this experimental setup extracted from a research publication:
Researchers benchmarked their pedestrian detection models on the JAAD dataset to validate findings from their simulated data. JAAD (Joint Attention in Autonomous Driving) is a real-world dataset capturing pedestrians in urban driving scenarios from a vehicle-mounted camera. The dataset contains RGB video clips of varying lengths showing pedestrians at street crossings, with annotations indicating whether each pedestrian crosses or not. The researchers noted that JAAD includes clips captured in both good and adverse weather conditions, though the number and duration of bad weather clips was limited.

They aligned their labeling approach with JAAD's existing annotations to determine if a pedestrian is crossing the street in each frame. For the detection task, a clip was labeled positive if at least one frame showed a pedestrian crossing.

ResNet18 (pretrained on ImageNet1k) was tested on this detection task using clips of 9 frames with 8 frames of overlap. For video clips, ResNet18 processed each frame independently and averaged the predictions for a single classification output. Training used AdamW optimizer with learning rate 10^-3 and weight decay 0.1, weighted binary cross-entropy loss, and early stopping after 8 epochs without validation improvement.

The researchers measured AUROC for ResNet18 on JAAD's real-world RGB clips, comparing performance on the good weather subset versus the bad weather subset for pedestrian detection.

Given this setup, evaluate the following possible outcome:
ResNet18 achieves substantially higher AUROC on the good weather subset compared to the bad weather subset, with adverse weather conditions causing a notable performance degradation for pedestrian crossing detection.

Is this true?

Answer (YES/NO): YES